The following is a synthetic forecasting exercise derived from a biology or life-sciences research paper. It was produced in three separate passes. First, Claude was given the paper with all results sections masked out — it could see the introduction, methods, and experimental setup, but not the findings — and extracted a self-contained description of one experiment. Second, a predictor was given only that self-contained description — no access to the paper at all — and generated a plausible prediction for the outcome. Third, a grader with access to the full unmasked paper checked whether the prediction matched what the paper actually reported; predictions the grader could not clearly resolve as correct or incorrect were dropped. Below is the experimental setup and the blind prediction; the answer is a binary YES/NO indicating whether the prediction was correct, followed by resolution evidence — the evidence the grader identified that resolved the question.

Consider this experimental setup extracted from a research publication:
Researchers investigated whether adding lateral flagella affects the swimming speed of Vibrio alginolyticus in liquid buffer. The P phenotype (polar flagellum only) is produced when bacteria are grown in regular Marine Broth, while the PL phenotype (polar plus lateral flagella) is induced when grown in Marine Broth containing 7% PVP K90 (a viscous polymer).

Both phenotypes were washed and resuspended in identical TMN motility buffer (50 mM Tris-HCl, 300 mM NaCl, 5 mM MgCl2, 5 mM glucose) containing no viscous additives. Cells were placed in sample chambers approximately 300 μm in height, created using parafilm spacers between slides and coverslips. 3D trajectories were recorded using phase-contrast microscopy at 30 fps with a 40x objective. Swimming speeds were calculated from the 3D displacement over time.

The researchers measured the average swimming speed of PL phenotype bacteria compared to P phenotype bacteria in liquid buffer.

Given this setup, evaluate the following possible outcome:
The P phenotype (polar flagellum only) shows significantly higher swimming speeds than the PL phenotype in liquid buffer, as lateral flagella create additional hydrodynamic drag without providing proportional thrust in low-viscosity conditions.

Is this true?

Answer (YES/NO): YES